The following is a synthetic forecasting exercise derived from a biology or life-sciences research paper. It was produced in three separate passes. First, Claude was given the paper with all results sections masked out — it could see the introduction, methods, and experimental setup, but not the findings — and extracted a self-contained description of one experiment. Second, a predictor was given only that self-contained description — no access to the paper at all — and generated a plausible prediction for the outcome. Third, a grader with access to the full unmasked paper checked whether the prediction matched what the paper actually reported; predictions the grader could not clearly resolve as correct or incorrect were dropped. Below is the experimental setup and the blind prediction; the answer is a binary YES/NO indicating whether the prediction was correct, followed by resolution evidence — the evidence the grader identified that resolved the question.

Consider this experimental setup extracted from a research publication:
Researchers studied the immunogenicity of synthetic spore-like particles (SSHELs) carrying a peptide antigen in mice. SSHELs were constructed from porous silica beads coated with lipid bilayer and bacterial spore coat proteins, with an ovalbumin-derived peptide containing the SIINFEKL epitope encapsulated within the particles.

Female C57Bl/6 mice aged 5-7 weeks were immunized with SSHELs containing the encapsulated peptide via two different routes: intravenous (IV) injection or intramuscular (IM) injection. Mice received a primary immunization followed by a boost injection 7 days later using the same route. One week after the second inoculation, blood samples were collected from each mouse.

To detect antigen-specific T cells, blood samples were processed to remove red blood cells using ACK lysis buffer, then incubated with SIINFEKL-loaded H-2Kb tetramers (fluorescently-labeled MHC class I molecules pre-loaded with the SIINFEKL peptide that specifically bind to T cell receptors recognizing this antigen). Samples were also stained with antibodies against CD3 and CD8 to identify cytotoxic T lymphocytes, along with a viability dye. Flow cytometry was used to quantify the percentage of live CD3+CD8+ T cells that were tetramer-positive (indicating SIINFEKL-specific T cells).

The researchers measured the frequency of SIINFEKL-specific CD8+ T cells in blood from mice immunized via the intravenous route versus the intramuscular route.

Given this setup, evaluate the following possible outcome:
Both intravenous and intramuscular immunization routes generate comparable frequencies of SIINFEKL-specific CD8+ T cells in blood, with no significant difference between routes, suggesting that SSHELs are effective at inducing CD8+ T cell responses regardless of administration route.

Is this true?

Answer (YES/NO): NO